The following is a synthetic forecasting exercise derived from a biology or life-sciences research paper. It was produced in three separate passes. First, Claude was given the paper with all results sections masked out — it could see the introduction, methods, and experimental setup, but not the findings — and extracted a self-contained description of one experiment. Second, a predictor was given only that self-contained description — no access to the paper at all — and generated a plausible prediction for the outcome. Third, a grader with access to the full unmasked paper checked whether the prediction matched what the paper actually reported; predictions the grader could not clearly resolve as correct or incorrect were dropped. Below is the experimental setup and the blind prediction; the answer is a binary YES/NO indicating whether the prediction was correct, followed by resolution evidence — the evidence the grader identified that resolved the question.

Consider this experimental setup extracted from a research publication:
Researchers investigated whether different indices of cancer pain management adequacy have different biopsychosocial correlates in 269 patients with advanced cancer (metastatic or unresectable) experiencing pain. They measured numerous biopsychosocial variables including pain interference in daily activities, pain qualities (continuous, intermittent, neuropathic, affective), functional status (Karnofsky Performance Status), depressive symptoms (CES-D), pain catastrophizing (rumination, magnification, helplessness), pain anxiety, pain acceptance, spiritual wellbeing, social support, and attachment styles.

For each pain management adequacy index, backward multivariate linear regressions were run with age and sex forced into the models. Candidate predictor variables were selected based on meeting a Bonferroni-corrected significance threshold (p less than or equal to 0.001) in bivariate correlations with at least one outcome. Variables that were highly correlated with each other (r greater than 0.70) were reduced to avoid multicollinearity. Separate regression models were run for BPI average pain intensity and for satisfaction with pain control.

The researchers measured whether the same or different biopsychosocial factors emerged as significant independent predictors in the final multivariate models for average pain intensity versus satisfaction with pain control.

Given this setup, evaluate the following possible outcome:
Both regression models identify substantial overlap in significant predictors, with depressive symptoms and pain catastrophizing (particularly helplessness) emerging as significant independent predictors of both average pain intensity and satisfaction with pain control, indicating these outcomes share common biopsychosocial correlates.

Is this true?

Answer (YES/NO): NO